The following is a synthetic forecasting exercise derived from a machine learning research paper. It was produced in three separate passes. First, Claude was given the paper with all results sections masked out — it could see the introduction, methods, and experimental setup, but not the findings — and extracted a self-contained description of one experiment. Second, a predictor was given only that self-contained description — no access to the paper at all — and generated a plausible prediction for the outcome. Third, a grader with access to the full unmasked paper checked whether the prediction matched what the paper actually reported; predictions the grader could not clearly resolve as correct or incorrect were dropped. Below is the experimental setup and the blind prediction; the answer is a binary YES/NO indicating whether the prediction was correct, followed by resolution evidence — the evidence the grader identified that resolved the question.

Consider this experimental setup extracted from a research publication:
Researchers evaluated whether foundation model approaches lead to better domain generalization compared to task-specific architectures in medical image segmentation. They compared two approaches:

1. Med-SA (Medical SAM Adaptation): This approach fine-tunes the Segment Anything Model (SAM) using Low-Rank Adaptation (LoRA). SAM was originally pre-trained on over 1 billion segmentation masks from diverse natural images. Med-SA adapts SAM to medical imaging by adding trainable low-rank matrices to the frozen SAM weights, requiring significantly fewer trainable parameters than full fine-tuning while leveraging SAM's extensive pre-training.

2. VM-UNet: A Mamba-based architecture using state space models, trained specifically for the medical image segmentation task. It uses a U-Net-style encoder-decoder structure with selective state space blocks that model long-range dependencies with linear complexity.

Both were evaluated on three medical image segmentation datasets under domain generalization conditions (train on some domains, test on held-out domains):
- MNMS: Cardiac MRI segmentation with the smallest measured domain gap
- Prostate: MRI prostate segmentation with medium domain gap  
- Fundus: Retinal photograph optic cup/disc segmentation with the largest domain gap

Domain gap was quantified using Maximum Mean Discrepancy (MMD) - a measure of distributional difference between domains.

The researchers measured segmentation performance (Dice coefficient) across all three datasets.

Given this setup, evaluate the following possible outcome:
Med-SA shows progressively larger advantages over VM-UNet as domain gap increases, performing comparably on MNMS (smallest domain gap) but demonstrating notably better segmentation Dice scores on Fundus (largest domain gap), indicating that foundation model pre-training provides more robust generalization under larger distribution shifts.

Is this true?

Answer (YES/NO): NO